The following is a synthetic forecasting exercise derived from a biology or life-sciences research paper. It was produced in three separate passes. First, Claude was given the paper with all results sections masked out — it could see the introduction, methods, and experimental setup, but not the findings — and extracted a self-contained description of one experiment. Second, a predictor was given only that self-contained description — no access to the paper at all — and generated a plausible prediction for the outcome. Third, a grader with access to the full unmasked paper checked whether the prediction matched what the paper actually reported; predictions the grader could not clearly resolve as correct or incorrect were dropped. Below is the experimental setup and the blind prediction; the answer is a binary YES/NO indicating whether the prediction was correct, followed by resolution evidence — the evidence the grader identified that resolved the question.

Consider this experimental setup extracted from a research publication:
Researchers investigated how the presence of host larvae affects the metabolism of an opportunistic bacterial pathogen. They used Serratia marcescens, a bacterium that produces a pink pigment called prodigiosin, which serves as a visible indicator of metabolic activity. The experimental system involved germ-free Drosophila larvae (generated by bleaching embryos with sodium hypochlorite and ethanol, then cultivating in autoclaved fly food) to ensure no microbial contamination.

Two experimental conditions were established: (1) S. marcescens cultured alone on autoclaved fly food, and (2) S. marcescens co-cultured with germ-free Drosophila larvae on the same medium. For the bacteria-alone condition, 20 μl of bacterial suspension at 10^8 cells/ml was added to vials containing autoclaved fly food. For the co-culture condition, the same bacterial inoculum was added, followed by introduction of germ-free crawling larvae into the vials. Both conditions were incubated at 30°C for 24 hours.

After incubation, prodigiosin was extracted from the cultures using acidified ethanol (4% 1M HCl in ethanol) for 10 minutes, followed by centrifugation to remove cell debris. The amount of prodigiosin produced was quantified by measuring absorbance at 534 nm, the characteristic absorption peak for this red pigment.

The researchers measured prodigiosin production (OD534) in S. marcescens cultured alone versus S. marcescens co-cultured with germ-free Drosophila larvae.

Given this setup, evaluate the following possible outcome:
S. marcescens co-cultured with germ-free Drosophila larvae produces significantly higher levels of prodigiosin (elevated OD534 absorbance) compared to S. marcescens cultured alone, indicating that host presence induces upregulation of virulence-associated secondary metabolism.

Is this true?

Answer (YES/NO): NO